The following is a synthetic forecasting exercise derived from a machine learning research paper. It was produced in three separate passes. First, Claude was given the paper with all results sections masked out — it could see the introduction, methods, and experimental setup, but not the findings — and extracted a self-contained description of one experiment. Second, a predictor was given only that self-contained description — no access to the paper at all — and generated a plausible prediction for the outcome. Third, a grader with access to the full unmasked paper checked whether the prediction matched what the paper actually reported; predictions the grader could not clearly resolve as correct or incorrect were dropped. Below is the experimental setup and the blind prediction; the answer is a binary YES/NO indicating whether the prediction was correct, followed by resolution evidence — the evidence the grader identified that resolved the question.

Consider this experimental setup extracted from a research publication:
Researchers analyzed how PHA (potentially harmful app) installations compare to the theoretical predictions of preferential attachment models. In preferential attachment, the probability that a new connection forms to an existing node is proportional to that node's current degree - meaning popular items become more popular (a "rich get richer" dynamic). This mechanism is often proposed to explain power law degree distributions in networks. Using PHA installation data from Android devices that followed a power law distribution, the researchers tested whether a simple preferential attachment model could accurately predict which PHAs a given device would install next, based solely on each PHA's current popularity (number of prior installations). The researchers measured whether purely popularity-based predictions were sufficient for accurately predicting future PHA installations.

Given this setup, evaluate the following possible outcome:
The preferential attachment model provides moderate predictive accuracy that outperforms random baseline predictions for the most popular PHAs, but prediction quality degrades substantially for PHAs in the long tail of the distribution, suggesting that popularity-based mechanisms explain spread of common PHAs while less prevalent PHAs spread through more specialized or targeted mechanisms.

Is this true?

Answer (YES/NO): NO